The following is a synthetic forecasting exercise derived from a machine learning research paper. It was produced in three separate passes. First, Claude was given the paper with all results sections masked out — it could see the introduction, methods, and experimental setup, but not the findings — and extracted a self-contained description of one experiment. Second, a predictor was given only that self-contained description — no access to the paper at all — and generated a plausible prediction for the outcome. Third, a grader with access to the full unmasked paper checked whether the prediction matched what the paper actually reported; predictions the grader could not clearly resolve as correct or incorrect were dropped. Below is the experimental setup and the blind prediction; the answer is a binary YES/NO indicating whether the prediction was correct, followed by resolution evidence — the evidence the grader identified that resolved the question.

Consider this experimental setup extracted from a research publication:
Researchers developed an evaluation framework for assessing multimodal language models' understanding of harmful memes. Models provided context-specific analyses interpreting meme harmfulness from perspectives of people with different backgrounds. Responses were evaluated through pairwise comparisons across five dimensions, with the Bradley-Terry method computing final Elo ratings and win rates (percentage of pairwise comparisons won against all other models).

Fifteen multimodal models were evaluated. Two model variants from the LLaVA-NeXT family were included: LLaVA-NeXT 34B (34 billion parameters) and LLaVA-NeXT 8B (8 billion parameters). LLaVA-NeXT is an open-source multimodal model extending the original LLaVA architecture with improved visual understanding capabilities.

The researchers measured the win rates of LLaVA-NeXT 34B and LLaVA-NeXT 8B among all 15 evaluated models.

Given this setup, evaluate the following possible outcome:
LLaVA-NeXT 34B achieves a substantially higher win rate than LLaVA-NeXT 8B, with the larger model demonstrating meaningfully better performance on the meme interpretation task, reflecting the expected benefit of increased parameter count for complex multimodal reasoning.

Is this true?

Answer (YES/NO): YES